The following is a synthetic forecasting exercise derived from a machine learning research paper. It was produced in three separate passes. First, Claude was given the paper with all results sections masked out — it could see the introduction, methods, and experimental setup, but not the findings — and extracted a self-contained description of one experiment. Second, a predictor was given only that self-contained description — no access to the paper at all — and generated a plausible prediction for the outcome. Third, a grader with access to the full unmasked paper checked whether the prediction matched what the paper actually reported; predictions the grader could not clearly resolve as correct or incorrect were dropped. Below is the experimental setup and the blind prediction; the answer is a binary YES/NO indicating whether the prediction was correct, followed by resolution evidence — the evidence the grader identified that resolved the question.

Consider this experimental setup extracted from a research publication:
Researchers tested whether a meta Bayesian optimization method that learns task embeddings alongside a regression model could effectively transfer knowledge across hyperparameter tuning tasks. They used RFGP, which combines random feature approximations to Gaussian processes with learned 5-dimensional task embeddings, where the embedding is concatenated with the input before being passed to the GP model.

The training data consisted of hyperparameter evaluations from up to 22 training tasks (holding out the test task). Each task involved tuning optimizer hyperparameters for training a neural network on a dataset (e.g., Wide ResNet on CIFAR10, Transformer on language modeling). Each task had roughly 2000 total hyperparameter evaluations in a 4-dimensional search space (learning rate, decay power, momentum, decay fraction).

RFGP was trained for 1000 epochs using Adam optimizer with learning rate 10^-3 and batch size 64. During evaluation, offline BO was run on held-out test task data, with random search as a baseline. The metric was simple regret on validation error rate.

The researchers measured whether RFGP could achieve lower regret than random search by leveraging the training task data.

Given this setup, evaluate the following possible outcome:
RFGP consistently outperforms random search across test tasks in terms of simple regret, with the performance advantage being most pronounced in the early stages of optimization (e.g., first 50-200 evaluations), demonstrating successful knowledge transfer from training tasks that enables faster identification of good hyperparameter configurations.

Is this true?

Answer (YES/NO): NO